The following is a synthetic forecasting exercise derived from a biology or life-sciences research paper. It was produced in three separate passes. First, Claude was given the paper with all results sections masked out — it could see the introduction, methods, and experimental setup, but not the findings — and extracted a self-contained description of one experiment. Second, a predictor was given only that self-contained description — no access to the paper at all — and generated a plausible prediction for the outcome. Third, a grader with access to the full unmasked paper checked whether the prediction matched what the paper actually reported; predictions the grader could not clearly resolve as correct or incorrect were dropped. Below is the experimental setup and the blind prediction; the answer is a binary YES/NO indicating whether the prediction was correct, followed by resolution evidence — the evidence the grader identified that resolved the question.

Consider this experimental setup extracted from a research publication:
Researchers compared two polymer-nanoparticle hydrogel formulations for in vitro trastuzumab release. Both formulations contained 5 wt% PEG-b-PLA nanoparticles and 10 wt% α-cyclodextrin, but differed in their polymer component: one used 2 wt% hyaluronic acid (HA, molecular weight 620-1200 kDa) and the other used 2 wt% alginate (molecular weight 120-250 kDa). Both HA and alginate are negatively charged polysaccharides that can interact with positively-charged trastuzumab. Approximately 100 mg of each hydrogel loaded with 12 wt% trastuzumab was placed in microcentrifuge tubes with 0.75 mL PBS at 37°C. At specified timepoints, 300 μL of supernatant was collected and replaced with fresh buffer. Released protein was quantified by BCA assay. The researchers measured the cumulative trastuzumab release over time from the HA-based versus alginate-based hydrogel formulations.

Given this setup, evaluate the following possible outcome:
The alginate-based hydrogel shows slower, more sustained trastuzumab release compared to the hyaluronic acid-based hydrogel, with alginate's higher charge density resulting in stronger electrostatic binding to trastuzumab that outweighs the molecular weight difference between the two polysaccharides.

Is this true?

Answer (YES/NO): NO